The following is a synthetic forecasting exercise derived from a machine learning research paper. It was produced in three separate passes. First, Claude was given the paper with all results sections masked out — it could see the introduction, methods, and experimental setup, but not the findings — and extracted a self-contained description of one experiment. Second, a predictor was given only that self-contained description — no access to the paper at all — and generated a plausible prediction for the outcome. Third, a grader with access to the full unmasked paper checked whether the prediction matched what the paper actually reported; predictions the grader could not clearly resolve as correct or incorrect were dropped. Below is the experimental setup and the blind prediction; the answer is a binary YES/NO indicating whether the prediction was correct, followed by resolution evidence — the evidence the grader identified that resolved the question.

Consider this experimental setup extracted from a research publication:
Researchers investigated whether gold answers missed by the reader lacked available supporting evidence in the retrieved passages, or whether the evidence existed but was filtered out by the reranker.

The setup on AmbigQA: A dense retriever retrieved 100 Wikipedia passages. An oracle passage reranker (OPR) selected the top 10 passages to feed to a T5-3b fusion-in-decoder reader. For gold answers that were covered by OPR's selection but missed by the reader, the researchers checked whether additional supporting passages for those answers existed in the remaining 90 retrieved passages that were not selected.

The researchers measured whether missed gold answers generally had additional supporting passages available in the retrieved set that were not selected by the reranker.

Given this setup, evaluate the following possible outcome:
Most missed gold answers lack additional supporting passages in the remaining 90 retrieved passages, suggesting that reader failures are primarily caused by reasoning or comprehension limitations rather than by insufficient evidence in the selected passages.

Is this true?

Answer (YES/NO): NO